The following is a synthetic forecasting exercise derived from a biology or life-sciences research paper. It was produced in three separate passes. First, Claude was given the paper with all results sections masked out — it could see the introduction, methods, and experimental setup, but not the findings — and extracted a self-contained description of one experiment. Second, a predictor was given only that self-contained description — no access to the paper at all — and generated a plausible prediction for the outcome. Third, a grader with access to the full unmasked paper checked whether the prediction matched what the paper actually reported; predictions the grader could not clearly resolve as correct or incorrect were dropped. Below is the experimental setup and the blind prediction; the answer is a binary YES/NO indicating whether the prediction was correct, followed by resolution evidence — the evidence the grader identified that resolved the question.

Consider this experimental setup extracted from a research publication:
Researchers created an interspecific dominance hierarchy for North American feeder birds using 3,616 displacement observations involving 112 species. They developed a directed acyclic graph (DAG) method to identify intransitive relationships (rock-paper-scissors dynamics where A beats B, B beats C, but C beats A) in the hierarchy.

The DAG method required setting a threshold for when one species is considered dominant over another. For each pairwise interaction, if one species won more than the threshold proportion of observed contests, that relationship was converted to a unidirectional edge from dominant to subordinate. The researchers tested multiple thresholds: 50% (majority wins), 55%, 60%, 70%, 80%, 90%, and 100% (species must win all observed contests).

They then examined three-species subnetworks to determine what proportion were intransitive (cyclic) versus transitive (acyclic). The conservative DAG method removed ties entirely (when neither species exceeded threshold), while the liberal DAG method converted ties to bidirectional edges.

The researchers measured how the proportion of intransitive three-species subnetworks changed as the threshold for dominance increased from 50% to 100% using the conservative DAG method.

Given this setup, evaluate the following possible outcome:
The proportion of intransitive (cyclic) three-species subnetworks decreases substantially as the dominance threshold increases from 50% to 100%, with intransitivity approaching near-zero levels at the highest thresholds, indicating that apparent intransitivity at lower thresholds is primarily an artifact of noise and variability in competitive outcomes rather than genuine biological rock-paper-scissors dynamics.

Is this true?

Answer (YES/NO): NO